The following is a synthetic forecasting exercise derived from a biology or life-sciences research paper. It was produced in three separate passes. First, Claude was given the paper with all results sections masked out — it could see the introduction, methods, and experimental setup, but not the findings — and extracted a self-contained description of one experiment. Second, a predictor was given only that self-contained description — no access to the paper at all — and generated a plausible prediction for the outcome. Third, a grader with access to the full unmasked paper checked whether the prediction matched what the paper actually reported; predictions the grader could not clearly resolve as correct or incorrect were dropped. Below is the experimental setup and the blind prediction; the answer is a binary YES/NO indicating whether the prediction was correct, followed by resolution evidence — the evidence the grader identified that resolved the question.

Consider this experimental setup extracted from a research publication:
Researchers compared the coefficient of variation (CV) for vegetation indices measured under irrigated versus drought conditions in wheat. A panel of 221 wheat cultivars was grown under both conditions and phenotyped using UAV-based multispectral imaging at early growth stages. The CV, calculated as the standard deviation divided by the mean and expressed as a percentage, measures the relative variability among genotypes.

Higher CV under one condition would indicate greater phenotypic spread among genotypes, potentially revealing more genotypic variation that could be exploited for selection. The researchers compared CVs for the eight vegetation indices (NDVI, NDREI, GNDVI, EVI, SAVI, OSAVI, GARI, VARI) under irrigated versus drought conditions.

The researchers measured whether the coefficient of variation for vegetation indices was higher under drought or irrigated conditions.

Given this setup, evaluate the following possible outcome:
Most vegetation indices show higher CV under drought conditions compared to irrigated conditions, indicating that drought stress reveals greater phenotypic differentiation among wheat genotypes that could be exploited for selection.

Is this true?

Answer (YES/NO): NO